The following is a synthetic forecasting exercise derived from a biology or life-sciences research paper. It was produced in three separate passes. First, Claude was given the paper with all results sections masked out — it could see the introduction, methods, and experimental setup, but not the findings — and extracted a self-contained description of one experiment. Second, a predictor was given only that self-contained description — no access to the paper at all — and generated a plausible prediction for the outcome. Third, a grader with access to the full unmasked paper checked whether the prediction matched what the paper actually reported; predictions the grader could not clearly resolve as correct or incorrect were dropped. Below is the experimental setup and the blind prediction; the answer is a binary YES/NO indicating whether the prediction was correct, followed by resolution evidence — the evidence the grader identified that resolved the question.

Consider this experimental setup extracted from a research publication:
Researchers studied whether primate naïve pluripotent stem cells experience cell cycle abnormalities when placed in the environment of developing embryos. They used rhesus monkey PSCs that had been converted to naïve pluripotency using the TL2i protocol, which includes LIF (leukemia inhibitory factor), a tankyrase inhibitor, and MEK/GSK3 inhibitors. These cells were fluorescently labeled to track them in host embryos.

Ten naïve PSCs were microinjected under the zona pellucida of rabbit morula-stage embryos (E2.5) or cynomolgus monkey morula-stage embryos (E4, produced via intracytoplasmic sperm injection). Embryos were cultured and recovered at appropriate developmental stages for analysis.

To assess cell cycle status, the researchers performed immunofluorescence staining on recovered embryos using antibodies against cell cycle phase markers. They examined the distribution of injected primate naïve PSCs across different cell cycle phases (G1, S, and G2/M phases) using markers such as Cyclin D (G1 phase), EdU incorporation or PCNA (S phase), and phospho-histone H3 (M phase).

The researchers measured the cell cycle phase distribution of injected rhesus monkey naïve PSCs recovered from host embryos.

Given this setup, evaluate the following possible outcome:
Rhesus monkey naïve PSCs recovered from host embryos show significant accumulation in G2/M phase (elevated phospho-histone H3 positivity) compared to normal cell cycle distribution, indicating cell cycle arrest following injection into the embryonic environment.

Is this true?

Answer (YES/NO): NO